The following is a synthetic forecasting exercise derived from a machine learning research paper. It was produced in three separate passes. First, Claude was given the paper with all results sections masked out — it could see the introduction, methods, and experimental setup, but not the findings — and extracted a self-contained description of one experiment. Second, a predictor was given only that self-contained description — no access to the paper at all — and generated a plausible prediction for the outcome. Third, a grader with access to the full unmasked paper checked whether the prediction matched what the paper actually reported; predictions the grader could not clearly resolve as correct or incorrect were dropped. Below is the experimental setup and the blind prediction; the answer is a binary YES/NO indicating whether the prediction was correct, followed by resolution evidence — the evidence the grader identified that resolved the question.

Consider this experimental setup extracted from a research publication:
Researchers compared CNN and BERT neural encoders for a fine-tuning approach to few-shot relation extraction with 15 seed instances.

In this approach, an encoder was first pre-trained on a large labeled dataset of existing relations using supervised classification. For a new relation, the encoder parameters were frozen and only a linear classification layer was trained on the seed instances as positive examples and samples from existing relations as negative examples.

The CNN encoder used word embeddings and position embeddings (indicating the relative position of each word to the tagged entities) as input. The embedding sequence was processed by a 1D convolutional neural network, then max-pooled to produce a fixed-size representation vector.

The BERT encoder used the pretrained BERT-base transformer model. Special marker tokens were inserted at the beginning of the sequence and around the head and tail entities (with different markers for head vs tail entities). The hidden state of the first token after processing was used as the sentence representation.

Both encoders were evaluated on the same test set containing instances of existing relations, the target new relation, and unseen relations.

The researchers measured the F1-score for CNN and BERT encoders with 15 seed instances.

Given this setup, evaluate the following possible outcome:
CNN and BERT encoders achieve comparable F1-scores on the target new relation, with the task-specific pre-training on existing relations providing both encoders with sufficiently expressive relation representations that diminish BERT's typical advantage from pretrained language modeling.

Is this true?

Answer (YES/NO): NO